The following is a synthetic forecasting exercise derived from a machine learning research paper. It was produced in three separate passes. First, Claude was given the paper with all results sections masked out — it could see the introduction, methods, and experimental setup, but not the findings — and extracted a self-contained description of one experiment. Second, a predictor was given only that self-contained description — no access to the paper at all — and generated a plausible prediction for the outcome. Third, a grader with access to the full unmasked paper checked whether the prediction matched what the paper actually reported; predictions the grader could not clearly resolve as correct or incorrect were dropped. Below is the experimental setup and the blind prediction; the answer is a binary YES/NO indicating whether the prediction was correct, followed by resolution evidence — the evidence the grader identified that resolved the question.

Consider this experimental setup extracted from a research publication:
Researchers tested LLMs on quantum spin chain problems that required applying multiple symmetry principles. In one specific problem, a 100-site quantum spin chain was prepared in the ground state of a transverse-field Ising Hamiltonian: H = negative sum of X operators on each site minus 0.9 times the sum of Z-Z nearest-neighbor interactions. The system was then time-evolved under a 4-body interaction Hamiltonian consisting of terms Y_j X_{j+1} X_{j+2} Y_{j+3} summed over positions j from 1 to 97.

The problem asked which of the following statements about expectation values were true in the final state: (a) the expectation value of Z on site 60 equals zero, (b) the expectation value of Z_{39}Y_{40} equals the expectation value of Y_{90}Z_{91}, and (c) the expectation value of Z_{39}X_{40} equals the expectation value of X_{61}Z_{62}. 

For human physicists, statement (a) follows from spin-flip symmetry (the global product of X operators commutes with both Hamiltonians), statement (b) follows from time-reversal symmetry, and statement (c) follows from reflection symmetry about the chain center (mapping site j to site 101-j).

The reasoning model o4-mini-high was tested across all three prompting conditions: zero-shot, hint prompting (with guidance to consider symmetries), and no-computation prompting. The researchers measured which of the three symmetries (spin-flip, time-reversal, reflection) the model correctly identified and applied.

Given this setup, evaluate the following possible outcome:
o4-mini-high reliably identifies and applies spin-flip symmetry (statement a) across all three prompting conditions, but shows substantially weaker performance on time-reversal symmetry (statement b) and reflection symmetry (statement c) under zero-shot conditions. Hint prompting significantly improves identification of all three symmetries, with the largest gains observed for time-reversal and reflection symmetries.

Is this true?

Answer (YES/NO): NO